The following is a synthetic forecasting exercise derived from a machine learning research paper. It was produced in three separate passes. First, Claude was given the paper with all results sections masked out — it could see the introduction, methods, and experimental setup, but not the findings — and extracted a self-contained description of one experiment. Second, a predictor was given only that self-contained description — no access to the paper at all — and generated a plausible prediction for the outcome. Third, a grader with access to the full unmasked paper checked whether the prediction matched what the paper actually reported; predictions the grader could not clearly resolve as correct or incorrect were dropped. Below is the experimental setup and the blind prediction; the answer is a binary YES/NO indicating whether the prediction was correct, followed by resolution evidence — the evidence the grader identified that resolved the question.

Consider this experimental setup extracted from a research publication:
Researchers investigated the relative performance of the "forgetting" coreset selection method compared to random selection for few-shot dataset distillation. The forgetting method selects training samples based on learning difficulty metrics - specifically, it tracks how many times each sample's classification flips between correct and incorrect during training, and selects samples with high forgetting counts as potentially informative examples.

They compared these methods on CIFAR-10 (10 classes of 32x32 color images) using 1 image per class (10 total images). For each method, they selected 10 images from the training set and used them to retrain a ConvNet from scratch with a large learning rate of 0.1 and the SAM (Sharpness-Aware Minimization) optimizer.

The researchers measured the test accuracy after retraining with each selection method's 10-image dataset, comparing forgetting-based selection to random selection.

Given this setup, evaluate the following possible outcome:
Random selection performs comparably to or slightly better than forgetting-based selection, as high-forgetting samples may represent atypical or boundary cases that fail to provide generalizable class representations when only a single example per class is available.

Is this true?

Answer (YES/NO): YES